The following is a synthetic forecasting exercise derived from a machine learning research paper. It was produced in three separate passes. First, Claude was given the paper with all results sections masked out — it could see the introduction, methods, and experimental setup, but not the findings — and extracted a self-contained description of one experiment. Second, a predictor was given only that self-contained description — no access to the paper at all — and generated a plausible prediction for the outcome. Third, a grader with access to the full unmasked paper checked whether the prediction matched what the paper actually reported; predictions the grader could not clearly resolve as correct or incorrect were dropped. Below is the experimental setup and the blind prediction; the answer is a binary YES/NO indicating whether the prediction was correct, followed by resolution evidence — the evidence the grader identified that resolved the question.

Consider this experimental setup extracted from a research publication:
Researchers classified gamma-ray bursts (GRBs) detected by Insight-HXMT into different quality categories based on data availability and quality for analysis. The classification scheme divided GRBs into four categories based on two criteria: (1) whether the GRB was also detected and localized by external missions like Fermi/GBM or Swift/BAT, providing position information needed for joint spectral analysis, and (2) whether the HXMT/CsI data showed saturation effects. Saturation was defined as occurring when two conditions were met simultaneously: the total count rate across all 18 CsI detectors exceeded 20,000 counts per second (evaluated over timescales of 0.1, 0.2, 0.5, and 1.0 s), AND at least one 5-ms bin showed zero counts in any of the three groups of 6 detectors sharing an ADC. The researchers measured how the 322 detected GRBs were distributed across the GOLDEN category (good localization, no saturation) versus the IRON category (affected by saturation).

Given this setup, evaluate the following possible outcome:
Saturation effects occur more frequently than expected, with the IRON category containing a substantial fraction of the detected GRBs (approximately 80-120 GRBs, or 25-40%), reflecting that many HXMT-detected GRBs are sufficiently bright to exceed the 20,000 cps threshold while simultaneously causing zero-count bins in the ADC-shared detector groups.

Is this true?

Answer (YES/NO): NO